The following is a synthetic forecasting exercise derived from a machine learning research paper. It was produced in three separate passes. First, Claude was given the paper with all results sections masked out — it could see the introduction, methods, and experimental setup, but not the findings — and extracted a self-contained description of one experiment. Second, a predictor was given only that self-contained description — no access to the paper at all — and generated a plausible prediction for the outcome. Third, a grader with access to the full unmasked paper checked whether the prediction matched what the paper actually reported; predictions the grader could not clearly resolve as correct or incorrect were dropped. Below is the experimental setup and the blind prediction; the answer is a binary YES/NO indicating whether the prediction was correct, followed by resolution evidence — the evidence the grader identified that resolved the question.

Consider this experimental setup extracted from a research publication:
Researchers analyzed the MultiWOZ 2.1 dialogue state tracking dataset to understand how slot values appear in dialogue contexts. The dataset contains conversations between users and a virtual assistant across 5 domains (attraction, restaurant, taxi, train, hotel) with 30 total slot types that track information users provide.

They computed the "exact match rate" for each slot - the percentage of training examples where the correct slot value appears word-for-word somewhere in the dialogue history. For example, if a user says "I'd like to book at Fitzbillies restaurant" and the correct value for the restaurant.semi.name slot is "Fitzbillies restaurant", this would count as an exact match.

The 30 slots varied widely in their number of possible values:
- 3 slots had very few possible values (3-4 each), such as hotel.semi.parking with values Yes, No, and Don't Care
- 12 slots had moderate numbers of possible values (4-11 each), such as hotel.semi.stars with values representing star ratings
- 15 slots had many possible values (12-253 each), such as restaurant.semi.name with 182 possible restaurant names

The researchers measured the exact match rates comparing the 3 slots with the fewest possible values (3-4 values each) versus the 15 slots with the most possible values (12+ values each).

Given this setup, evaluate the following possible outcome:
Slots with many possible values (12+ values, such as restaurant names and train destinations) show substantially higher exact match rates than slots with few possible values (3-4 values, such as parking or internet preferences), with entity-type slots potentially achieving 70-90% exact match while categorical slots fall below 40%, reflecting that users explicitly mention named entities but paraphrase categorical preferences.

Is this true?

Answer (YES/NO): NO